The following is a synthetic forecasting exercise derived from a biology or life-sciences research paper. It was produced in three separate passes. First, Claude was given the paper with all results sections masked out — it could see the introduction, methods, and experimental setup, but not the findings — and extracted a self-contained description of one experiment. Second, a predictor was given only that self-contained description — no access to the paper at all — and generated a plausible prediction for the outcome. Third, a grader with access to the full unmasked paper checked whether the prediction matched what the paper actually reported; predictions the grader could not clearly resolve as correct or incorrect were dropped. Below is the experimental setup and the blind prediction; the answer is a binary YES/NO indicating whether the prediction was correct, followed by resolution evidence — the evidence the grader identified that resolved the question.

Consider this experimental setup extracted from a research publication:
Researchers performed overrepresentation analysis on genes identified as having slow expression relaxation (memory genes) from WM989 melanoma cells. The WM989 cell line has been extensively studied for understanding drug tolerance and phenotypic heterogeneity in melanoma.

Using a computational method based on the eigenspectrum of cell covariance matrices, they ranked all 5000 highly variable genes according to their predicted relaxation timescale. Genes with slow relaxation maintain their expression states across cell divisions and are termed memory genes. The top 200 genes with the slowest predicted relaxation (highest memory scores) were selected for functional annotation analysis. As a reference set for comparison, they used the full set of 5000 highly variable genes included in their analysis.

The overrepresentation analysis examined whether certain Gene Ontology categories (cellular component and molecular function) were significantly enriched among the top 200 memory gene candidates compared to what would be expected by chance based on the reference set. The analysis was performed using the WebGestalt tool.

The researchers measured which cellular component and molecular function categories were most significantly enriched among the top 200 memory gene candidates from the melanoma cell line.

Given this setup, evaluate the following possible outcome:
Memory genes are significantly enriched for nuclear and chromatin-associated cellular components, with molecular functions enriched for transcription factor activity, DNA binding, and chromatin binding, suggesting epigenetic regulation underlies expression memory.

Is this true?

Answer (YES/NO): NO